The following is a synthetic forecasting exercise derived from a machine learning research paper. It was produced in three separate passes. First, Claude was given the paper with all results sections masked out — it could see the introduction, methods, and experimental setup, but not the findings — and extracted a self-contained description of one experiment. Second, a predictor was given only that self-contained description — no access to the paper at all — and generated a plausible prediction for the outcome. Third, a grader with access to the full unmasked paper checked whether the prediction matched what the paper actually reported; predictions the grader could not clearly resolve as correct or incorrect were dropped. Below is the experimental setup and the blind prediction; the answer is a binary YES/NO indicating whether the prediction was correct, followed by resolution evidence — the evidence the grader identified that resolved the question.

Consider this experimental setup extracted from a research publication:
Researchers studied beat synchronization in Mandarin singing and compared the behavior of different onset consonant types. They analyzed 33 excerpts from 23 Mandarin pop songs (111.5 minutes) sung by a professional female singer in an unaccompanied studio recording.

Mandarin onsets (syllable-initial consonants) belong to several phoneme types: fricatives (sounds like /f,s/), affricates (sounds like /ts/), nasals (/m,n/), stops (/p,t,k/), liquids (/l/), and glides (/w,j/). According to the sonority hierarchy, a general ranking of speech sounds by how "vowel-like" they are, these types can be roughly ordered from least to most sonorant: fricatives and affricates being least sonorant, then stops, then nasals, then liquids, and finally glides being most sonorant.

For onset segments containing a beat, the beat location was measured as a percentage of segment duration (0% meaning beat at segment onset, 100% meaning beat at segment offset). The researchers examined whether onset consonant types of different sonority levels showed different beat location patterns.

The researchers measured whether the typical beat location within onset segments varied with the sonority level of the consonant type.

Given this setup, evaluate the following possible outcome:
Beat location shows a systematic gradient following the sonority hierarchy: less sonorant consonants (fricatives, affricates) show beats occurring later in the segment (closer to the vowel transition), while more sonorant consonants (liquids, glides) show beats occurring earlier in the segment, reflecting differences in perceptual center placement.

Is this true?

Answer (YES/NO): YES